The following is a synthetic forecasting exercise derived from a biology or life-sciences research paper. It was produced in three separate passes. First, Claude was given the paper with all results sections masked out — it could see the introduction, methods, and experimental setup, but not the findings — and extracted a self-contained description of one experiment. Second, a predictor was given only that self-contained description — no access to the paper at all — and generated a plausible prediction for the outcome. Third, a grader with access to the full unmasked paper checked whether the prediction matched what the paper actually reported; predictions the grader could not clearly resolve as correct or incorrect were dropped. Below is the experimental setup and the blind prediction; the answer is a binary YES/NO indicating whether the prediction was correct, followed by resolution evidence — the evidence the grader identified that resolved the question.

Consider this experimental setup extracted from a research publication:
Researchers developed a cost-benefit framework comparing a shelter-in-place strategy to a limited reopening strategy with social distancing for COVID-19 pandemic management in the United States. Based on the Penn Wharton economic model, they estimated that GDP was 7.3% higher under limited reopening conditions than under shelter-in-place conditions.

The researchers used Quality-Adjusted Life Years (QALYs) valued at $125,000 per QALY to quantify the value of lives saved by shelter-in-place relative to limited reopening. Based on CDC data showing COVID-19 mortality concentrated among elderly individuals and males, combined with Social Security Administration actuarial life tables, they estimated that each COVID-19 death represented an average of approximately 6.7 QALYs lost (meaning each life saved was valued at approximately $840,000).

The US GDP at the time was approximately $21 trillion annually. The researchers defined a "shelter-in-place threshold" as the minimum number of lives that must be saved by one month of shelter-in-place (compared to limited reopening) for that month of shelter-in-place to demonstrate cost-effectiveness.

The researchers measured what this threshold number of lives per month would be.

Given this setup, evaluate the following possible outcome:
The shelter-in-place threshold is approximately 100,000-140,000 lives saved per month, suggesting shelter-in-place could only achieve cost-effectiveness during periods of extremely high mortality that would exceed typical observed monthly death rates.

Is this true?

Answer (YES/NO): NO